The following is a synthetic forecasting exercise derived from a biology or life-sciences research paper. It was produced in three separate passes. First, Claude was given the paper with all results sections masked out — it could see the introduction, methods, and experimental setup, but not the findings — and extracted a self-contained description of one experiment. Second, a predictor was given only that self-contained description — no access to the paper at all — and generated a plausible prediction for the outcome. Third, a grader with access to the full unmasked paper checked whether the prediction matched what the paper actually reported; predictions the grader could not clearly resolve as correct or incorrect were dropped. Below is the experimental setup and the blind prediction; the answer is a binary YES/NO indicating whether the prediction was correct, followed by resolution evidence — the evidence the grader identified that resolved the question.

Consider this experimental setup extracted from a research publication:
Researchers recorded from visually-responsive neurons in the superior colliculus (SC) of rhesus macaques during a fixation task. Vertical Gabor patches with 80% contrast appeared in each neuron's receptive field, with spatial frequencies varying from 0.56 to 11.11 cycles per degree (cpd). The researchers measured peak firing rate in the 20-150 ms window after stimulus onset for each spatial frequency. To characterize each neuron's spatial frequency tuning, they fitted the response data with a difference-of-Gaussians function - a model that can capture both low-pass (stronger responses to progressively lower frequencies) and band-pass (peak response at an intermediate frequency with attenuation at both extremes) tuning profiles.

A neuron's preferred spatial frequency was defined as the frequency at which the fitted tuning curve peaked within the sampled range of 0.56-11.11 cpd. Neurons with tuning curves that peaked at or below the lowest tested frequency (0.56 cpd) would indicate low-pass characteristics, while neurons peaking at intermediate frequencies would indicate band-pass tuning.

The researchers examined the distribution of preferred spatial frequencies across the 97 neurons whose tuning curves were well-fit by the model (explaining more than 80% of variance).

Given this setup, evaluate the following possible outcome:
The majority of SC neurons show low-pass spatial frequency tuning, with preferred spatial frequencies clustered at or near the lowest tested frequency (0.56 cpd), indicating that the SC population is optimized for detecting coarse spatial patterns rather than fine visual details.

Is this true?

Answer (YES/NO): NO